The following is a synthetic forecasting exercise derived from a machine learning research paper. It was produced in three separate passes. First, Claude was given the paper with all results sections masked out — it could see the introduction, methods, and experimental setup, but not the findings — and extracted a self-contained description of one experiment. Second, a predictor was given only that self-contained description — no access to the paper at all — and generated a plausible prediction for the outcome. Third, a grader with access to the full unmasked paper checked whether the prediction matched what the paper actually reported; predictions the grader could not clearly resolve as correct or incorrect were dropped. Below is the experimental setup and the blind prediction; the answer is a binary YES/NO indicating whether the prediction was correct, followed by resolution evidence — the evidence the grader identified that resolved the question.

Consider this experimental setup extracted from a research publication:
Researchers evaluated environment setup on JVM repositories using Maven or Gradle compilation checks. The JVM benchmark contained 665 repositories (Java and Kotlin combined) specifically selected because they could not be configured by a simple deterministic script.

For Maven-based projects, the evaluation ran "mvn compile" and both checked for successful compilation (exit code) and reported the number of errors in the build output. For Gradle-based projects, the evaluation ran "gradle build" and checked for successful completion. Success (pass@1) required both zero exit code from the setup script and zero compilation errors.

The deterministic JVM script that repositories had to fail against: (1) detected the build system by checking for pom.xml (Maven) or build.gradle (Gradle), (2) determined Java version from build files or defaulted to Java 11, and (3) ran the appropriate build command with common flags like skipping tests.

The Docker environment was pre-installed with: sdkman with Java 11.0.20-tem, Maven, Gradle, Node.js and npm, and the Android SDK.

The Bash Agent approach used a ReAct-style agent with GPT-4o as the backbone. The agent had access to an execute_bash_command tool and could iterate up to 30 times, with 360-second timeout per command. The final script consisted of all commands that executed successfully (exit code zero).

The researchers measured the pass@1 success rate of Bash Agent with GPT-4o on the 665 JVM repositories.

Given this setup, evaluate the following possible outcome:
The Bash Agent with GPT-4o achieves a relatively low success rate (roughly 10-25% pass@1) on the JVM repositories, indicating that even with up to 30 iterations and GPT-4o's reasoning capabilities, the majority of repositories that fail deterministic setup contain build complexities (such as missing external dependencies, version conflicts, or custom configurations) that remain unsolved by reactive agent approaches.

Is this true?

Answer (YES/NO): NO